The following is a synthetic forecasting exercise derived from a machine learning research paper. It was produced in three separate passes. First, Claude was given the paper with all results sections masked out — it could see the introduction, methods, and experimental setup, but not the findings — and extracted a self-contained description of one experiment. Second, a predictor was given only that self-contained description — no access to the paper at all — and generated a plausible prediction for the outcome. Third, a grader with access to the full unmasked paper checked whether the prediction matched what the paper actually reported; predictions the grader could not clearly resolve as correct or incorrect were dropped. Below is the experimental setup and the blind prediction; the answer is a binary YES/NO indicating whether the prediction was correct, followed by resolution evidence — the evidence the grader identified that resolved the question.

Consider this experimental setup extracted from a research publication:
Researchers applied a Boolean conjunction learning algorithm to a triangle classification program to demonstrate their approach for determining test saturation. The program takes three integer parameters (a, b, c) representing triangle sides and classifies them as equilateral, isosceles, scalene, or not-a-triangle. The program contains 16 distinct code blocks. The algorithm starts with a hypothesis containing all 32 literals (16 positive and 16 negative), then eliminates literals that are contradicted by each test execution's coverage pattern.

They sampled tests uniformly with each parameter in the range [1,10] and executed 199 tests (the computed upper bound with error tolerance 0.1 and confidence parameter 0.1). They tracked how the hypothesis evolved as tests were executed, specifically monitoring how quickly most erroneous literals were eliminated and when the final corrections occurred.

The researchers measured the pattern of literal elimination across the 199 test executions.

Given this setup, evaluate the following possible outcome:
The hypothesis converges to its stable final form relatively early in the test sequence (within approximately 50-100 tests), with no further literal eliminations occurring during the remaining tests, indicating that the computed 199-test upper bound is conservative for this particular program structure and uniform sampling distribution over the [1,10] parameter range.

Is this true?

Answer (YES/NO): NO